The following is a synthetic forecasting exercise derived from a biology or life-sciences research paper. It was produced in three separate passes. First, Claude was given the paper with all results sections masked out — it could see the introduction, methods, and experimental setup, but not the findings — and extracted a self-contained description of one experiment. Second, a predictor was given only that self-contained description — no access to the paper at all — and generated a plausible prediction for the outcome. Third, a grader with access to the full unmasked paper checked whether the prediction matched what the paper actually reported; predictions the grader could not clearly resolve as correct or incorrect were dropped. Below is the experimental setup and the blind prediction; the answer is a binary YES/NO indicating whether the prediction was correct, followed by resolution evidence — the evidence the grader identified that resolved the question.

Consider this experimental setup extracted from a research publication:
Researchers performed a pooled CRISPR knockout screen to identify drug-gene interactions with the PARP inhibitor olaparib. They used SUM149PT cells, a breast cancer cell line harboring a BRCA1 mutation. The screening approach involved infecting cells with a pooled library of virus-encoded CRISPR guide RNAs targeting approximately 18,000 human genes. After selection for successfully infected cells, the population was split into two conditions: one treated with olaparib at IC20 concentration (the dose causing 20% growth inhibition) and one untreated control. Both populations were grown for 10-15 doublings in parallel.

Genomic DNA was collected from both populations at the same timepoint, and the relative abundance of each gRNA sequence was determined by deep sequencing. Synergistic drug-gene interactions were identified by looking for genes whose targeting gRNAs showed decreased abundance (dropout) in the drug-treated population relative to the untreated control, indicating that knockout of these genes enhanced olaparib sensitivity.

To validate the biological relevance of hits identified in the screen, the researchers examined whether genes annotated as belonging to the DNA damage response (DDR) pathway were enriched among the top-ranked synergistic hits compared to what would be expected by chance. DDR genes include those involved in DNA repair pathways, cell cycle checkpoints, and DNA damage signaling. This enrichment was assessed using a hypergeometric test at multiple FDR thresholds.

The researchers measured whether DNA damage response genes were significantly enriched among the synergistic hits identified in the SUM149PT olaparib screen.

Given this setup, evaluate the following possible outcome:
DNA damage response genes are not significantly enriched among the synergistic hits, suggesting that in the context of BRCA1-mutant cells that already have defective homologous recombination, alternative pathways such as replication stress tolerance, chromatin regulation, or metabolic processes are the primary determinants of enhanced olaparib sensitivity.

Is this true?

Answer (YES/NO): NO